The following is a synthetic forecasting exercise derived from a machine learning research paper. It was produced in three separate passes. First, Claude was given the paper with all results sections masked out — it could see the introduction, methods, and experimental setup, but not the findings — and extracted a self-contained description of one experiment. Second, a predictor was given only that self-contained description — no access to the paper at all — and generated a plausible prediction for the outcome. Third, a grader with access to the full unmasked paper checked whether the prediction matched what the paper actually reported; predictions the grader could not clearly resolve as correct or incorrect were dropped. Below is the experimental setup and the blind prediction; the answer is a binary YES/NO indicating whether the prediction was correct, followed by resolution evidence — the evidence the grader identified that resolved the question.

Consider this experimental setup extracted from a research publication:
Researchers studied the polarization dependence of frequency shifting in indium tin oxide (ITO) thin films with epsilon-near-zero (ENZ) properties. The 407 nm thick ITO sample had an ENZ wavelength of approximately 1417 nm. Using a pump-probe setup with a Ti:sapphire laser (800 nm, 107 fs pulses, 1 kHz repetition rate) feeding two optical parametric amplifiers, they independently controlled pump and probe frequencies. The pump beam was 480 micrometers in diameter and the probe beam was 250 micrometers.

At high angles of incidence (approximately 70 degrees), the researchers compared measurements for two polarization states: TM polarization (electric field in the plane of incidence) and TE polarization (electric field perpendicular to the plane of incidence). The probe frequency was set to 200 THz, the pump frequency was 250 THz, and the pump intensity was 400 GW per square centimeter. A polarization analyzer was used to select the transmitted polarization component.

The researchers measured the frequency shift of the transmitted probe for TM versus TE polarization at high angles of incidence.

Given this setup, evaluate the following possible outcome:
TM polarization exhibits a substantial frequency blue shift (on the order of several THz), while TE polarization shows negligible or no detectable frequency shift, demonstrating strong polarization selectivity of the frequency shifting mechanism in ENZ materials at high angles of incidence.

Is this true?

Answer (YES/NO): NO